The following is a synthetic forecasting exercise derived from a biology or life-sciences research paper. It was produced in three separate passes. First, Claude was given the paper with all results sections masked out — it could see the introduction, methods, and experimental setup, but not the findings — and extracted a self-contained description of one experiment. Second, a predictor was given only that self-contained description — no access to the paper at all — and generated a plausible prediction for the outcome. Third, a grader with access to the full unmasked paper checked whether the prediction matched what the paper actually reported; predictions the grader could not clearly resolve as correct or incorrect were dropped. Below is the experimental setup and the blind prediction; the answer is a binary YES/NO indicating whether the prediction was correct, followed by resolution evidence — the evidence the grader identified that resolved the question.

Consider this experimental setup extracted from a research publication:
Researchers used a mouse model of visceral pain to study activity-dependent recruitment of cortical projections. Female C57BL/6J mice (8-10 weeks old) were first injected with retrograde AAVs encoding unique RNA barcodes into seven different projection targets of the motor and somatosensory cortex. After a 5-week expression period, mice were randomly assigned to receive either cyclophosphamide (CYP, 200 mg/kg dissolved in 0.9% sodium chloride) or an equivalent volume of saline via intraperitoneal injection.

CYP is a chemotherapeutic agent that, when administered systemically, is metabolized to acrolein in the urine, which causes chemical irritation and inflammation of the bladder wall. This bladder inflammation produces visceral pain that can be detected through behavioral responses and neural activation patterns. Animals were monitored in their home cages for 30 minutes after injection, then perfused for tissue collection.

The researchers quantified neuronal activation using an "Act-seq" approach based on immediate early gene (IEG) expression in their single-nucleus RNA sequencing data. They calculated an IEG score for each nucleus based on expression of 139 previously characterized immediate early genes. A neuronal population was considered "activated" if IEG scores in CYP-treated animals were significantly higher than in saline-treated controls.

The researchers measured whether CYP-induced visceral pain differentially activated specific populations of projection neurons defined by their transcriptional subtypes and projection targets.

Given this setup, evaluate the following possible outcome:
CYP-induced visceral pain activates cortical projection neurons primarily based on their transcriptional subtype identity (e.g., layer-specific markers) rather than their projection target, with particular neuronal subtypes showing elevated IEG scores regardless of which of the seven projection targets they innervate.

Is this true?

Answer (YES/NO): NO